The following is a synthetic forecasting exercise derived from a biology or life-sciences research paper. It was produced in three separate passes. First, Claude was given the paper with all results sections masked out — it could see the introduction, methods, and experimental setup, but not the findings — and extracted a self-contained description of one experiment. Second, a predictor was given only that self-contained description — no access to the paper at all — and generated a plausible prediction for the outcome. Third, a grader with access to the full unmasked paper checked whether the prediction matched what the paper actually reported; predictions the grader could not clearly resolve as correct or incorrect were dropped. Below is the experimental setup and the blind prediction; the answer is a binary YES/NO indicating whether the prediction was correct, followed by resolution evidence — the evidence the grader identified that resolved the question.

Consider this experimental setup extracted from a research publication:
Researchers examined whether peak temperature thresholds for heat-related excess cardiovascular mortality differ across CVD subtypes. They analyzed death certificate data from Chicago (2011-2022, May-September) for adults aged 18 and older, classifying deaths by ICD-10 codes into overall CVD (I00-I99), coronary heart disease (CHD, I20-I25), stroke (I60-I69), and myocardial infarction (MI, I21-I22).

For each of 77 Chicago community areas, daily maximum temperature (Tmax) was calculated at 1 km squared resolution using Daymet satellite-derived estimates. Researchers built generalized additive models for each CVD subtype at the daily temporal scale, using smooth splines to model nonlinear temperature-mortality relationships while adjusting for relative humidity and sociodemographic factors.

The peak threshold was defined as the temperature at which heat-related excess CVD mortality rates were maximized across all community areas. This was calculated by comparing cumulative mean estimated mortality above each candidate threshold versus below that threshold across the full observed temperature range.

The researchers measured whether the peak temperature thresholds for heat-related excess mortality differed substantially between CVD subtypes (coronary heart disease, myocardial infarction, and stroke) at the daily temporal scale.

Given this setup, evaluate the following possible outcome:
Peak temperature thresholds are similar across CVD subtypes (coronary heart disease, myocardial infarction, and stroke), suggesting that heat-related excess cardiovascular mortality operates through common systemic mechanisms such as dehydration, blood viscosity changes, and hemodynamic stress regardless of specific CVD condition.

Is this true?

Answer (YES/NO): NO